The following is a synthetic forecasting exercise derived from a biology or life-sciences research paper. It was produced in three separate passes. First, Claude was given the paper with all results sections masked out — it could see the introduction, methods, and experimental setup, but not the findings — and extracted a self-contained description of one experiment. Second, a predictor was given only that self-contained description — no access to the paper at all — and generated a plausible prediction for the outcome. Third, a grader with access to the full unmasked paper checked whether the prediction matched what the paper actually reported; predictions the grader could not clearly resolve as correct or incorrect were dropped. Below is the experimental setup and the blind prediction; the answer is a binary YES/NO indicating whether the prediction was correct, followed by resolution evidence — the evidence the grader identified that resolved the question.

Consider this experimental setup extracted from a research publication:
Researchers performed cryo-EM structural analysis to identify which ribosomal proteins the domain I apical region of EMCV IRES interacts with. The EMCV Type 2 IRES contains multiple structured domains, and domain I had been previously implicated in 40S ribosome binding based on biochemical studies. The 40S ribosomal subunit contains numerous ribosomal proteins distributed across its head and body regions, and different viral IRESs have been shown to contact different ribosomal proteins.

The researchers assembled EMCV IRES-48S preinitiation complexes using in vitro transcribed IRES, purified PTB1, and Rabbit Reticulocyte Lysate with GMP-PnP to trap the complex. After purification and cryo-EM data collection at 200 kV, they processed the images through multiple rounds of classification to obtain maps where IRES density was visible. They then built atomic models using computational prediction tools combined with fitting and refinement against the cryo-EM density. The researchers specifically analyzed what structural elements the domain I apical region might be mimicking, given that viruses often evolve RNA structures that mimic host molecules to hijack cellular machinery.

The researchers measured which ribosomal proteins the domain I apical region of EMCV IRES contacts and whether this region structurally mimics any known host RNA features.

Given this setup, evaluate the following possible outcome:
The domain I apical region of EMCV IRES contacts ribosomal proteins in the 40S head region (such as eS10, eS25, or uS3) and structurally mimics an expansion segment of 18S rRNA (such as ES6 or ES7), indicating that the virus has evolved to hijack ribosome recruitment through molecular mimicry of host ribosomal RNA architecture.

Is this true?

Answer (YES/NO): NO